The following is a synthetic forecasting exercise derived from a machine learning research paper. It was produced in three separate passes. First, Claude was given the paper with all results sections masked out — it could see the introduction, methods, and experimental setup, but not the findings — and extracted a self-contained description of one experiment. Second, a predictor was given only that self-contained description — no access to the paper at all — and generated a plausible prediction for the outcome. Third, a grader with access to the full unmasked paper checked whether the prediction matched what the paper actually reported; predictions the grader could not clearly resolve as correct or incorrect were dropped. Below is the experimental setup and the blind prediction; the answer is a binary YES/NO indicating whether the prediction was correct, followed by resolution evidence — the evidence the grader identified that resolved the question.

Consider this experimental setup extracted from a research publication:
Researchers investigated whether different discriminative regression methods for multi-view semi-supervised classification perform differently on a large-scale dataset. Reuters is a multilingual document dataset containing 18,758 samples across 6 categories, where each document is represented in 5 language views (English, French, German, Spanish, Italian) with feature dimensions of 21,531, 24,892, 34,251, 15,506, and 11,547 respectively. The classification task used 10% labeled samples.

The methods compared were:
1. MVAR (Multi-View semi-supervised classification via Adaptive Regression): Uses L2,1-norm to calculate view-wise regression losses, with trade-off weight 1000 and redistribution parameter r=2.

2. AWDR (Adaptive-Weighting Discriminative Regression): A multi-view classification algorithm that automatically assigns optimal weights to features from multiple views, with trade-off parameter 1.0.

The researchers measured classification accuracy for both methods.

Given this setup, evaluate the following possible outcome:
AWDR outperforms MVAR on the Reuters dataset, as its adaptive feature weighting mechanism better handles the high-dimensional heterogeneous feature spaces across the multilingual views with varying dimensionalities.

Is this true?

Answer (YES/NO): NO